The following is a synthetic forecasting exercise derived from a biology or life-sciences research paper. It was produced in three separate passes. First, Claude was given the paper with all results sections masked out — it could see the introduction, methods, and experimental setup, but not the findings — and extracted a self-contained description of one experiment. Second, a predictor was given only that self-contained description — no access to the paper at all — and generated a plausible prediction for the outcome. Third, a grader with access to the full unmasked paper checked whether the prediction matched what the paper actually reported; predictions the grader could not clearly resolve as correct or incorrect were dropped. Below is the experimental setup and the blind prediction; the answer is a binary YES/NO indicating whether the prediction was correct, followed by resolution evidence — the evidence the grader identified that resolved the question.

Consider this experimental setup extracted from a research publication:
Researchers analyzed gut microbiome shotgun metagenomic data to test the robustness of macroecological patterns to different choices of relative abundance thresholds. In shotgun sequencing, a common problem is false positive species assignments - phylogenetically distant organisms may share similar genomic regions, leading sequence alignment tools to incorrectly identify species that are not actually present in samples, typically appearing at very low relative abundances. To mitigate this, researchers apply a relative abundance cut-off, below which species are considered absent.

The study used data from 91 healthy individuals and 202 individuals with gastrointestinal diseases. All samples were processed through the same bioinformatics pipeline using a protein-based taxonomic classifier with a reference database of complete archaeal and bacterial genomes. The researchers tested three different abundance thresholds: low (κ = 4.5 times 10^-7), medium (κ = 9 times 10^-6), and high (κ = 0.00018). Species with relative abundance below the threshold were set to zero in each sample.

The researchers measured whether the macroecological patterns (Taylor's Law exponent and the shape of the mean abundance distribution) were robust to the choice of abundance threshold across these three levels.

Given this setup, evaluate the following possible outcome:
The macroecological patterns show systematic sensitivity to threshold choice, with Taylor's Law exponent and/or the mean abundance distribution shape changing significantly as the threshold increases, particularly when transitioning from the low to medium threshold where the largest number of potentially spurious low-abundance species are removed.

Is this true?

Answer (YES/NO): NO